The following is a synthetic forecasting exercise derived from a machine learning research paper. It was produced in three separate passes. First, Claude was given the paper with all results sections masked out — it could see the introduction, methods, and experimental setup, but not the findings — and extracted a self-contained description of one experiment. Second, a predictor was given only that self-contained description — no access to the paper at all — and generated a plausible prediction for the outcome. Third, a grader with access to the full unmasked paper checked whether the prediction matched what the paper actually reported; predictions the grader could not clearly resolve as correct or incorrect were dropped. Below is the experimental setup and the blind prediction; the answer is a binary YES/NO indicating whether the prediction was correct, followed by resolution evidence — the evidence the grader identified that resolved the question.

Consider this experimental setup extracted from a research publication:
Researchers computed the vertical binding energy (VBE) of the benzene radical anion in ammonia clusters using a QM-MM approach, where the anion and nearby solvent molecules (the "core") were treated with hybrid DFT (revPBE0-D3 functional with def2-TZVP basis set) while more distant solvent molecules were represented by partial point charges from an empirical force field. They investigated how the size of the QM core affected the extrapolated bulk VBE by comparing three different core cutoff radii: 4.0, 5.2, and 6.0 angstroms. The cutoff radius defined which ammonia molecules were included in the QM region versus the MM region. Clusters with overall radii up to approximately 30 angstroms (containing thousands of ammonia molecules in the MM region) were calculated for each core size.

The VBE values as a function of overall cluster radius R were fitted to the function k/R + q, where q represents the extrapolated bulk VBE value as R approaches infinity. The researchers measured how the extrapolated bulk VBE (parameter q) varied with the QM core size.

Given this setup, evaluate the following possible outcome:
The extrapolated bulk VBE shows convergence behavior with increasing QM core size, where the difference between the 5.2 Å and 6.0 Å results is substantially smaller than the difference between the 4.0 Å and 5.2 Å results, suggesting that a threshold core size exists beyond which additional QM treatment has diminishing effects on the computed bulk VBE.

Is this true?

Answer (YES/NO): NO